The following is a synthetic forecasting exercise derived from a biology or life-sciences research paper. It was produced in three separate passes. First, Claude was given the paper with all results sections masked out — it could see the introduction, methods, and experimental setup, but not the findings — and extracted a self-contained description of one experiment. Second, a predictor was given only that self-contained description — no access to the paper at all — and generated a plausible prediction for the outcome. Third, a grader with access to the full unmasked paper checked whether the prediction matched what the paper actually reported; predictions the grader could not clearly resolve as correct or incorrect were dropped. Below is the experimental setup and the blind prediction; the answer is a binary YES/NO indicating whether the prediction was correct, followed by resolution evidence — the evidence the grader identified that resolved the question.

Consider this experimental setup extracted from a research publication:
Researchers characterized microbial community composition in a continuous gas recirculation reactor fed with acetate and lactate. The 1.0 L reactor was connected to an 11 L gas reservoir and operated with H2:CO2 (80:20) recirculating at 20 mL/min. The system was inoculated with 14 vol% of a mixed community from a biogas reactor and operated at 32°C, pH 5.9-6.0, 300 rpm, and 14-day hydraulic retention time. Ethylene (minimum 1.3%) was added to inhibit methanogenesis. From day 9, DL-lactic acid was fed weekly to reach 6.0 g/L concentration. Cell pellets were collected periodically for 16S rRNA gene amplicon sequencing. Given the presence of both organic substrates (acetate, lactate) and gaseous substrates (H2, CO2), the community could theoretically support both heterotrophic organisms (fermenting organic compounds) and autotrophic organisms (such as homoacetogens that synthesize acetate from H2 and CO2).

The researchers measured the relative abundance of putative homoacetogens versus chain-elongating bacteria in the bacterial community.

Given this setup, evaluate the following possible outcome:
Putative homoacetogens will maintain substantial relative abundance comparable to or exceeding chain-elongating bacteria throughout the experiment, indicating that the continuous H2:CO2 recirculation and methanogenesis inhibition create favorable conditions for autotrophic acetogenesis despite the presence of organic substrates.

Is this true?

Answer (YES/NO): NO